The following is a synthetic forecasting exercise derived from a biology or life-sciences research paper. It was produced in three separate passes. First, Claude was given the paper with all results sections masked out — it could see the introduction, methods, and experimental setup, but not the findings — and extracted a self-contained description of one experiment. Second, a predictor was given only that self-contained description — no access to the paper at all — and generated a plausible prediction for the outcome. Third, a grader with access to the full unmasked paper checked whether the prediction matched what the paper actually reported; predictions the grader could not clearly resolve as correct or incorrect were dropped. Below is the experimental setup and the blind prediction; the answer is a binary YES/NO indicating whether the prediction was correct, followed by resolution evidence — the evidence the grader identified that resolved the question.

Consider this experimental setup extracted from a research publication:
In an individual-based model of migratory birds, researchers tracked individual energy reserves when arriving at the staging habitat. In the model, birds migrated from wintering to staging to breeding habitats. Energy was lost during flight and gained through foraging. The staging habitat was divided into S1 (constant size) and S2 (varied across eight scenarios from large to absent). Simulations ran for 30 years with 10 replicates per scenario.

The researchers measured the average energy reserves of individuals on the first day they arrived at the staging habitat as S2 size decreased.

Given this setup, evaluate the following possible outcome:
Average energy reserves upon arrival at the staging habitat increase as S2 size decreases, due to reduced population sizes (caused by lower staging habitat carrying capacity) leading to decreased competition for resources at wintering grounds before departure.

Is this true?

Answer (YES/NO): YES